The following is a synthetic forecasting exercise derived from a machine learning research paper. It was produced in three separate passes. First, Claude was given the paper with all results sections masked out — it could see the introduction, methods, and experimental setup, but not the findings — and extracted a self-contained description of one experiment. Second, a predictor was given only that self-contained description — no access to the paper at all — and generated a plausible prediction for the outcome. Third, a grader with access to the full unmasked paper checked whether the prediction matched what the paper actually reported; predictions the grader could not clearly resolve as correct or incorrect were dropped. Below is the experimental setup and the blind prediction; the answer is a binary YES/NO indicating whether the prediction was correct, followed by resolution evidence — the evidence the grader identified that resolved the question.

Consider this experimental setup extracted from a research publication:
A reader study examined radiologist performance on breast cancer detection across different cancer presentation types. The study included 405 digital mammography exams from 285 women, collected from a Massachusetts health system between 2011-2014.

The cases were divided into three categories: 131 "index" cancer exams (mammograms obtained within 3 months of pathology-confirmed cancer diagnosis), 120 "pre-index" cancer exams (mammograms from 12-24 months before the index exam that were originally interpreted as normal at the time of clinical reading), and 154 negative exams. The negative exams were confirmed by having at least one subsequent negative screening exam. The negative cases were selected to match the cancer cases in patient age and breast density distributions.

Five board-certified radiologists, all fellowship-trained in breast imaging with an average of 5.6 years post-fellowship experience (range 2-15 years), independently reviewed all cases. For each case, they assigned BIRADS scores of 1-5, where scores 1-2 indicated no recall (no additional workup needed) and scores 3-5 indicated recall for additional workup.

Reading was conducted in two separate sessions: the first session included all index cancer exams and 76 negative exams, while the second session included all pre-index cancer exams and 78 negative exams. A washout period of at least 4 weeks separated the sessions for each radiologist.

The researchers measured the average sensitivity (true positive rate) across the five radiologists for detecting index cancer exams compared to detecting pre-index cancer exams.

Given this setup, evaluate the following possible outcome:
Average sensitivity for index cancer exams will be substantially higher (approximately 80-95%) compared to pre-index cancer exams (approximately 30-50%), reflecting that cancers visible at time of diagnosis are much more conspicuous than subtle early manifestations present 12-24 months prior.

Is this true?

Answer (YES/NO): NO